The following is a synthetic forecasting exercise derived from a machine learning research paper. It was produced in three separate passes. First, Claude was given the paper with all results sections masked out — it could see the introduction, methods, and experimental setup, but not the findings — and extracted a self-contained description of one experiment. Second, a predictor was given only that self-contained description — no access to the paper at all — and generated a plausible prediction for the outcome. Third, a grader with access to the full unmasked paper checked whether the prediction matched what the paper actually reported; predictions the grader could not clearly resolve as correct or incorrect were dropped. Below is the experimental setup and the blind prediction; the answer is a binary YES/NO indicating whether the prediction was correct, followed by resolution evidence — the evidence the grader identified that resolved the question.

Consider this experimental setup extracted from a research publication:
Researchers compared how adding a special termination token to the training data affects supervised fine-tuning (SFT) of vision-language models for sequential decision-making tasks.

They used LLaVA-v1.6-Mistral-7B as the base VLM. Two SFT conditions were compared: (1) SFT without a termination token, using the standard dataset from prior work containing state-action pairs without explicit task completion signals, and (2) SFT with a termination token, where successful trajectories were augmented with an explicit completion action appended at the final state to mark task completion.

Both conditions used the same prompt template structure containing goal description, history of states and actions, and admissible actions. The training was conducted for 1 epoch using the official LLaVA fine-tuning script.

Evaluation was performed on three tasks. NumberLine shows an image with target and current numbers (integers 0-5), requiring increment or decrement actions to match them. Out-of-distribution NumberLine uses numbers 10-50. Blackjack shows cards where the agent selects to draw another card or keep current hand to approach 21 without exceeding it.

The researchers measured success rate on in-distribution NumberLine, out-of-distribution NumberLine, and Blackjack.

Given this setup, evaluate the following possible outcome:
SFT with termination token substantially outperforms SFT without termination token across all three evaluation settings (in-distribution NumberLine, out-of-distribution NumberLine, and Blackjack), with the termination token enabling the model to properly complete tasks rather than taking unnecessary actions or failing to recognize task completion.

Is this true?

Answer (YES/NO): NO